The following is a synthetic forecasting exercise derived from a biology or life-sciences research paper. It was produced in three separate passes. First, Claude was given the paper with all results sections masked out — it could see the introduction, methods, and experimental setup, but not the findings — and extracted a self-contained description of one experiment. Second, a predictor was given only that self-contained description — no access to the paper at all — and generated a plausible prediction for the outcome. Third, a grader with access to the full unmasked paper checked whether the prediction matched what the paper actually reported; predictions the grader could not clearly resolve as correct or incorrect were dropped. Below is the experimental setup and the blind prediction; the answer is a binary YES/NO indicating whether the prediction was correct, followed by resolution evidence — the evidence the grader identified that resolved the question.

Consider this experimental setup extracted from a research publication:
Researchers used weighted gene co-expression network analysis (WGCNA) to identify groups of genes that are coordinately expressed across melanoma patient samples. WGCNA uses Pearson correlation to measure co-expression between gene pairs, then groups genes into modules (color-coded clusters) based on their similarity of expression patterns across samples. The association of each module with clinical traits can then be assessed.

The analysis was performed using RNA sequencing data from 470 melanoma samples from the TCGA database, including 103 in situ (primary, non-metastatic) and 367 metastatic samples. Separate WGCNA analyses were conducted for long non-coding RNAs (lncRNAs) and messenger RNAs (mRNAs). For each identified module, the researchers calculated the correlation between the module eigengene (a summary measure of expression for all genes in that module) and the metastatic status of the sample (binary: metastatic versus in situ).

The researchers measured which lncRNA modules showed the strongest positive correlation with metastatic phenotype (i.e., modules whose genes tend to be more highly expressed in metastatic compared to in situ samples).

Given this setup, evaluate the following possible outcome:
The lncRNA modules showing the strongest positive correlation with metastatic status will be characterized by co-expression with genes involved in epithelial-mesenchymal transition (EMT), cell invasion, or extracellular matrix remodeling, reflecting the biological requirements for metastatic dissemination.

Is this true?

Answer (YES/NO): NO